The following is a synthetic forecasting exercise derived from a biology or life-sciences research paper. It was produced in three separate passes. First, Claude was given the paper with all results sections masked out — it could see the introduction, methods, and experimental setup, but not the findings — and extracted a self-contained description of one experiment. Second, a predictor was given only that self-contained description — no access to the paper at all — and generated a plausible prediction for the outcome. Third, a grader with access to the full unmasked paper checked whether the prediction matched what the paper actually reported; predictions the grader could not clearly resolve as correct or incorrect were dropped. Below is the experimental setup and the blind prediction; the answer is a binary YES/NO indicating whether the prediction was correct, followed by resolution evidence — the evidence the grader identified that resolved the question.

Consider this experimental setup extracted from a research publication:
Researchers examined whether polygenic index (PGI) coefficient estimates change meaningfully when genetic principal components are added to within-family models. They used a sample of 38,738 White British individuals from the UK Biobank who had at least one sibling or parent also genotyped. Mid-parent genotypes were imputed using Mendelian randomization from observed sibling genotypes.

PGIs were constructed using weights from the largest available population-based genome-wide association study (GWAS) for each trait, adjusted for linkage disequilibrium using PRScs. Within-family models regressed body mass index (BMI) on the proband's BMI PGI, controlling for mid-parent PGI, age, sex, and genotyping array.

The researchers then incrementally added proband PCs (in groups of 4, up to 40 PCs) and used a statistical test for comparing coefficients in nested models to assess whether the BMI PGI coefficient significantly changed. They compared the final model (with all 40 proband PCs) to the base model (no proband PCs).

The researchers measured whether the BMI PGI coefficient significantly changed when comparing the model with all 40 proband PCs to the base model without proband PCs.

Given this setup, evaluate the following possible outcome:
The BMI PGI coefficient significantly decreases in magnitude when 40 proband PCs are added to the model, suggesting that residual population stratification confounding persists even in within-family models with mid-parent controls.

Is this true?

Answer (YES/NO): NO